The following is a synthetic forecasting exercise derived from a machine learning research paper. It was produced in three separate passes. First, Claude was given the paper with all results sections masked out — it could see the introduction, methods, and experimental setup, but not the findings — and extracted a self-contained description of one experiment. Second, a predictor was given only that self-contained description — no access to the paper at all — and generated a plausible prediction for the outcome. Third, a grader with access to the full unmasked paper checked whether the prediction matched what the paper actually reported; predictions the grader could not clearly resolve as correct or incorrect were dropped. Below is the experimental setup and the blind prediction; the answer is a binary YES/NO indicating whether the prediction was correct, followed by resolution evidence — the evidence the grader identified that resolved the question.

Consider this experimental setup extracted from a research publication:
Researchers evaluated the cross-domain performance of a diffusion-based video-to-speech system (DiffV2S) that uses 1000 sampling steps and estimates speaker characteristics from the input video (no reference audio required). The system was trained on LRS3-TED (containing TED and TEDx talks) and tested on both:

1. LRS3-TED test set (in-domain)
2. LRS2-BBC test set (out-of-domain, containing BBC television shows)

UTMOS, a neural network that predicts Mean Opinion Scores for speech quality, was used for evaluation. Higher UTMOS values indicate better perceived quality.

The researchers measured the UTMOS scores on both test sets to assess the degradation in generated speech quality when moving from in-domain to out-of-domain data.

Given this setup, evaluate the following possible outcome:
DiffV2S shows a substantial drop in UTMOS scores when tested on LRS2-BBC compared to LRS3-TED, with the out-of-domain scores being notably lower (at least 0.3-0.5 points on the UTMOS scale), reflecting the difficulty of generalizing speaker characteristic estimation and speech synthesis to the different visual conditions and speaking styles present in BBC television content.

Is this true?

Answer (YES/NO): NO